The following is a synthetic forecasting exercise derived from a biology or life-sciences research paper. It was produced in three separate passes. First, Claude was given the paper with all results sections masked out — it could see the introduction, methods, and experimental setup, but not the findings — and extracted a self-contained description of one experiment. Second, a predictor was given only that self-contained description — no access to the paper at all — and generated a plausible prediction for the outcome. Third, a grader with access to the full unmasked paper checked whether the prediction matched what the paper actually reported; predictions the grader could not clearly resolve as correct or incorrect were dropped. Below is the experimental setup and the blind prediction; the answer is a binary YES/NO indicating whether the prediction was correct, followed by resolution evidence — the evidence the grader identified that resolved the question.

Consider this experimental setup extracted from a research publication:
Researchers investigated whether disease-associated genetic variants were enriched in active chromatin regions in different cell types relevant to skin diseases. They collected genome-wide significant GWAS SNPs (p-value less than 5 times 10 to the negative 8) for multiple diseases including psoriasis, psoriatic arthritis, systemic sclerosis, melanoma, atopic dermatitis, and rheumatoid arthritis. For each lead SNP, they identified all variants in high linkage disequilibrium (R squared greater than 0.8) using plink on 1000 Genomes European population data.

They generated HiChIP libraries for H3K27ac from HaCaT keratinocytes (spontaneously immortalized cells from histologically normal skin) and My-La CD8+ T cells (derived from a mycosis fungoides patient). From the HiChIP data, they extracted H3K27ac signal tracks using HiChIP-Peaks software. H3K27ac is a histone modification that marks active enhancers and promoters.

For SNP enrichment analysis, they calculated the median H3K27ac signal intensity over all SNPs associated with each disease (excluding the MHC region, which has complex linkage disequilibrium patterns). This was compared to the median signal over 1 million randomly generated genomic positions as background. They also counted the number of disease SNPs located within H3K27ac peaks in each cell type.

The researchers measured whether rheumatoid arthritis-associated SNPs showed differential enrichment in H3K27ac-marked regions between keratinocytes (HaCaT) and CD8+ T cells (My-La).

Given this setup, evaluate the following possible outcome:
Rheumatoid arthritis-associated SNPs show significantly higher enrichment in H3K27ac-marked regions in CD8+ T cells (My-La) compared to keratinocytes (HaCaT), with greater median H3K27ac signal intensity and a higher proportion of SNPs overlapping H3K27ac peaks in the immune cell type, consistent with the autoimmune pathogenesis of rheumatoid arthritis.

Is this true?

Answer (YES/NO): YES